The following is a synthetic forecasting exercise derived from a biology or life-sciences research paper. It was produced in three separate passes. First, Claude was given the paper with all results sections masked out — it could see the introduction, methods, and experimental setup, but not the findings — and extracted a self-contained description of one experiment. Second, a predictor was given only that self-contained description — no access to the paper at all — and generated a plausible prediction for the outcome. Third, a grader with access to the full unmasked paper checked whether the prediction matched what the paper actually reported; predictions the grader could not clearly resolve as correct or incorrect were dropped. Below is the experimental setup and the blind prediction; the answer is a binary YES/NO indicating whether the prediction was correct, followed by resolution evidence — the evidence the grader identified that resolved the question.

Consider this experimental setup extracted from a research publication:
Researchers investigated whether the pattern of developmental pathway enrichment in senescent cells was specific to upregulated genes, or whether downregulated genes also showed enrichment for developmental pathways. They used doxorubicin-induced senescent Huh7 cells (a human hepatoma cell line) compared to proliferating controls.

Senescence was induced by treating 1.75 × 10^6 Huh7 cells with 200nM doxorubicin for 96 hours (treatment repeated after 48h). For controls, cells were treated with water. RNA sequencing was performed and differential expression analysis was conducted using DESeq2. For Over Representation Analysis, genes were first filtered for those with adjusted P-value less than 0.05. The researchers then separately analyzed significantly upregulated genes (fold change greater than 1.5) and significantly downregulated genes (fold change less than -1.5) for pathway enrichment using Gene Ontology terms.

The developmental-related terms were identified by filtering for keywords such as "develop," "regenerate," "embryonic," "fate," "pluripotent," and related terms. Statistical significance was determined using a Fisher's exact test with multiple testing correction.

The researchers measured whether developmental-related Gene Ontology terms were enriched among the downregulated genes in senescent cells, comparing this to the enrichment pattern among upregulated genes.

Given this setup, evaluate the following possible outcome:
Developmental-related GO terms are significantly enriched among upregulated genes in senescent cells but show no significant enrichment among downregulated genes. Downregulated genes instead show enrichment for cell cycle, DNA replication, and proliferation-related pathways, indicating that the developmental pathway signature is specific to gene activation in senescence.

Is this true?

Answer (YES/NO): YES